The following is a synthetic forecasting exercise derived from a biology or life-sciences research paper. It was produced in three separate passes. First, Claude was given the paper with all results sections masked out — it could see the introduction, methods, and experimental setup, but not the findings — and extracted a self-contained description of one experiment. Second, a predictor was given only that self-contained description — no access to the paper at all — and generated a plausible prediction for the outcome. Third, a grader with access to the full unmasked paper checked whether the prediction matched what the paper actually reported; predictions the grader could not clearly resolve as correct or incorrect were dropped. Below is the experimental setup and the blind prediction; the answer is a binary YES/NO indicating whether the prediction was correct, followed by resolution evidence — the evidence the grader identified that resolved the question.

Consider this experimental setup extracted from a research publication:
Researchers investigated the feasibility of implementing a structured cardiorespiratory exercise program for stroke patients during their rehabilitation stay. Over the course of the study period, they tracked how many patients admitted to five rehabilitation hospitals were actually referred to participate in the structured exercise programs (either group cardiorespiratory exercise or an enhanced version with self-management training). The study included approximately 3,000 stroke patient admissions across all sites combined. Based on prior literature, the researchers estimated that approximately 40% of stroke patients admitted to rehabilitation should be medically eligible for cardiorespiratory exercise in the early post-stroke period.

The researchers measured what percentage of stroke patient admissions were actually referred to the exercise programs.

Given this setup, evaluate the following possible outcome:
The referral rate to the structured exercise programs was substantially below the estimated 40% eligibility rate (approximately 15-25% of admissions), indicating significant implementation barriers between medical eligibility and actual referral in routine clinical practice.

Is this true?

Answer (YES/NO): NO